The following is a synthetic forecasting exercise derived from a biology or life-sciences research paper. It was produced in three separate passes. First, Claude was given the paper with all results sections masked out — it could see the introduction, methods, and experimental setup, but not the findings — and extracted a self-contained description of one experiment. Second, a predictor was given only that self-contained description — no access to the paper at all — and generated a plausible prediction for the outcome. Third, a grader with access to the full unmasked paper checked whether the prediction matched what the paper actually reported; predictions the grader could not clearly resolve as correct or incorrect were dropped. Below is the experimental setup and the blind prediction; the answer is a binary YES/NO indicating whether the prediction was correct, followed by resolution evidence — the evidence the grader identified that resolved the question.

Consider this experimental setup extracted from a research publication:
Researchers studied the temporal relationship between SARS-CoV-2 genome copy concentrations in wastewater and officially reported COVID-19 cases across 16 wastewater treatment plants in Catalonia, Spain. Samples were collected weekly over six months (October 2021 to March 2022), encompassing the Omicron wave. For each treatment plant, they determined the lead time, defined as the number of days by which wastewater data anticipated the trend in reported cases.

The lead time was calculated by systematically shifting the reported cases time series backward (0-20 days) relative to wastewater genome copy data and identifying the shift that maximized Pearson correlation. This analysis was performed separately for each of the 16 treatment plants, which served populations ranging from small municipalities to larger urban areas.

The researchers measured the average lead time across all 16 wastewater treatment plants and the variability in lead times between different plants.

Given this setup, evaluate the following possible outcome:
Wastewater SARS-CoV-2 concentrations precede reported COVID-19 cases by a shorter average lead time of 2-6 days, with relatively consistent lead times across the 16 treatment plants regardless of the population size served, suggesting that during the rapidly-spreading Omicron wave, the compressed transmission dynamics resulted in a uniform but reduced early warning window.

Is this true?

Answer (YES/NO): NO